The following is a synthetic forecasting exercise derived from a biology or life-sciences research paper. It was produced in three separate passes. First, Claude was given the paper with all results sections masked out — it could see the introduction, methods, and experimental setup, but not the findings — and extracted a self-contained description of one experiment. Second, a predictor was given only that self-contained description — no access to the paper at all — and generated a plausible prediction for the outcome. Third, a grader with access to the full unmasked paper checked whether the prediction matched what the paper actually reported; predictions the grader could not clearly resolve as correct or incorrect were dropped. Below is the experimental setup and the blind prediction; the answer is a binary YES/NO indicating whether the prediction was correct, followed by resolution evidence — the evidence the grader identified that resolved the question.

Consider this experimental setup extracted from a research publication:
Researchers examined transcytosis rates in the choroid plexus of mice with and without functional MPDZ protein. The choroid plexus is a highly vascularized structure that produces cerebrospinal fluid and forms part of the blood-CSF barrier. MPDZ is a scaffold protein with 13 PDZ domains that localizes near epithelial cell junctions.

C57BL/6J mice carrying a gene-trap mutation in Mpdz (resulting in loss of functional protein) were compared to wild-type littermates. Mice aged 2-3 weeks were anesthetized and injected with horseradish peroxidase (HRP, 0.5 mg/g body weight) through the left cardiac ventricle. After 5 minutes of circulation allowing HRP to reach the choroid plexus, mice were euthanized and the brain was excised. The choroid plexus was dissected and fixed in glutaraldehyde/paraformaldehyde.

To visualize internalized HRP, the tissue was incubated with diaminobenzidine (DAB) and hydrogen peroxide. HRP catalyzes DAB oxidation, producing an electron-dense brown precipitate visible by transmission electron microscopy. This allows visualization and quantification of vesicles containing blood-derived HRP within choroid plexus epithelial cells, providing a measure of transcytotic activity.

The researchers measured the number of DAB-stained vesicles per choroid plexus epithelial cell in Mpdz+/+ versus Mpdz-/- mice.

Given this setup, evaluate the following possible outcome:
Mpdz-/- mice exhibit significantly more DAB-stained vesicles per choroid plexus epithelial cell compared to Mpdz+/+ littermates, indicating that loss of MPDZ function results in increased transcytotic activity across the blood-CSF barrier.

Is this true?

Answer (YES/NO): YES